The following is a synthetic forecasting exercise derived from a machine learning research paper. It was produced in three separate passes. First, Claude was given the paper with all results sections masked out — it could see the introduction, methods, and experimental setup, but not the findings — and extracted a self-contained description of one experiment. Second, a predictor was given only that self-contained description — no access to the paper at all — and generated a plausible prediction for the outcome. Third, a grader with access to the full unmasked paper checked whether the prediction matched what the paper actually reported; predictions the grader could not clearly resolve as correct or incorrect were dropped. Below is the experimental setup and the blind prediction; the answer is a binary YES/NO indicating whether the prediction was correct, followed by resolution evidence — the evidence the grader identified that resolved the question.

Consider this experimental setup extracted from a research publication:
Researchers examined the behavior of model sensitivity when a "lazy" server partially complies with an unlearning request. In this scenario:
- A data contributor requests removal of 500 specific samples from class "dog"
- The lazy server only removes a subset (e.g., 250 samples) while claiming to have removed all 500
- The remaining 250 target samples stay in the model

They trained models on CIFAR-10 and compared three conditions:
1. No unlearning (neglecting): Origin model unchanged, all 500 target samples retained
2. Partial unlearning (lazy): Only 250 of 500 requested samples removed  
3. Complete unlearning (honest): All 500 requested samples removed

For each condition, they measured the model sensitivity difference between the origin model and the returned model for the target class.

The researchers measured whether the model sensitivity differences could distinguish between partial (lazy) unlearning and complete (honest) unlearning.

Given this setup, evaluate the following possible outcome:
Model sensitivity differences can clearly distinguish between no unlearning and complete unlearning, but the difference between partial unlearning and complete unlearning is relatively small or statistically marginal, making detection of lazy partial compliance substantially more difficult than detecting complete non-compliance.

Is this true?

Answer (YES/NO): NO